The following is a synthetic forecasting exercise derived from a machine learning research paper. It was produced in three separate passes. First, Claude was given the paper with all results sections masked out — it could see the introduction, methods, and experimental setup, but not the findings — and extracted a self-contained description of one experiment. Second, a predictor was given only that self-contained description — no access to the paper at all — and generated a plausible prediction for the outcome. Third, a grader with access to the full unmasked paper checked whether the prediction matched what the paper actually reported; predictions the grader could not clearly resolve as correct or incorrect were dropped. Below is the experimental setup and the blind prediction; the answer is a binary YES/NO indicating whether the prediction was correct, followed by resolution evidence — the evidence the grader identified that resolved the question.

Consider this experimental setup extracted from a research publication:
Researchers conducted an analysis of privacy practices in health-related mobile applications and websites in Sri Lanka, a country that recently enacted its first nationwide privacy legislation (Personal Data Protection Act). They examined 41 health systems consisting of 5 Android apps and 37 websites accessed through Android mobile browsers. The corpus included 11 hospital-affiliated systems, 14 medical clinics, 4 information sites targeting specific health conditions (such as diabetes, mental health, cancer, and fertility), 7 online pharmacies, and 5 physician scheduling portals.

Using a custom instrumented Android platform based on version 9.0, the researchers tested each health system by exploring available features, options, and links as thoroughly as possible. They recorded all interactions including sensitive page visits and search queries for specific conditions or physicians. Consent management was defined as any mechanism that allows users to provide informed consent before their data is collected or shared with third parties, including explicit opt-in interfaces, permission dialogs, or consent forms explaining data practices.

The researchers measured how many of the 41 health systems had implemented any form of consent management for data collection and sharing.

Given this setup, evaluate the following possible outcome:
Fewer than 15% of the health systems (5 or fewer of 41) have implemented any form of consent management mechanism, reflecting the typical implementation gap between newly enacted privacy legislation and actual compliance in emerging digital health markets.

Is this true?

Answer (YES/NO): YES